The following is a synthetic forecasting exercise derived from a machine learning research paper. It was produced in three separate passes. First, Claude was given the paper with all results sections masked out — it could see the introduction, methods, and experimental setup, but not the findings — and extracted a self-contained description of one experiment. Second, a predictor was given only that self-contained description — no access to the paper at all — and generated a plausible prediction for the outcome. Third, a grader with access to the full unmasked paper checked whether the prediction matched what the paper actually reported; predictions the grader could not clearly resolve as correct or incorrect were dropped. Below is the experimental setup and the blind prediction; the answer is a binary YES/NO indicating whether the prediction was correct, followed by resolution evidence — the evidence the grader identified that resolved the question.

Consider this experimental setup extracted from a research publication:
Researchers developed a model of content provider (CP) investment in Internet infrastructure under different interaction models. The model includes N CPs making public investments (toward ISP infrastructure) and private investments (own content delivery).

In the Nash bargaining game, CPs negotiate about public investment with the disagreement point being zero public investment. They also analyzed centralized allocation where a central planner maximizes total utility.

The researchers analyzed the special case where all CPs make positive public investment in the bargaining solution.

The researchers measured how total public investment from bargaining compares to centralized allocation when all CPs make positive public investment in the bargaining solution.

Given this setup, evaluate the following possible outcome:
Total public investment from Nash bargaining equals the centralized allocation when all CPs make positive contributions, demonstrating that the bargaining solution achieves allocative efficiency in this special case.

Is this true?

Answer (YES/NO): YES